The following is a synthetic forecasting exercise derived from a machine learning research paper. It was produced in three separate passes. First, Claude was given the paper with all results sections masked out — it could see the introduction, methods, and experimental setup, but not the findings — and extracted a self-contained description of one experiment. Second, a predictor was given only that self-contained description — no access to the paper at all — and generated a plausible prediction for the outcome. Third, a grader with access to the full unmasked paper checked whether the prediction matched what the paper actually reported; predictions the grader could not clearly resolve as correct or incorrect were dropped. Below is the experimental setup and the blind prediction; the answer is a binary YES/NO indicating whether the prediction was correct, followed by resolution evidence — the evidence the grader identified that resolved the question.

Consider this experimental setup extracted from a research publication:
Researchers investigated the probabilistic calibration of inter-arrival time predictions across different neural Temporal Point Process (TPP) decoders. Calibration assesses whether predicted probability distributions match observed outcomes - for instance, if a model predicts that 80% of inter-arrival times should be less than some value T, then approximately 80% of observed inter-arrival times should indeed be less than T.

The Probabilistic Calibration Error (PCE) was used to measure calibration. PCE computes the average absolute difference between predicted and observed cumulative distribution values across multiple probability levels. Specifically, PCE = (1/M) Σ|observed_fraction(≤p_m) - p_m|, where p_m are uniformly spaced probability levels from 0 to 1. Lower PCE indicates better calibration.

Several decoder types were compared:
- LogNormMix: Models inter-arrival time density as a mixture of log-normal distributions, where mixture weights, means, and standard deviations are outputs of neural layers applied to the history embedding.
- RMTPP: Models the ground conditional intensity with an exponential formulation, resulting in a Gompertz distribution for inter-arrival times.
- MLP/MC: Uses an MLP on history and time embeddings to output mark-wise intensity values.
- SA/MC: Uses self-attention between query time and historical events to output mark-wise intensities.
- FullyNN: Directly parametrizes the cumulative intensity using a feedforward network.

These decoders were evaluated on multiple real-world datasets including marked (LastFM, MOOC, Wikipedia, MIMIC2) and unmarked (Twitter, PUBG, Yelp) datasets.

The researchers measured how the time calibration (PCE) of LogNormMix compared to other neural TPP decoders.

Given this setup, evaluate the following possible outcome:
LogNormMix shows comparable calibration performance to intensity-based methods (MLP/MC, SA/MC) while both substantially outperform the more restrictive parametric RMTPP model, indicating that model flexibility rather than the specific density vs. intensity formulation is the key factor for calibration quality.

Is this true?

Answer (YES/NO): NO